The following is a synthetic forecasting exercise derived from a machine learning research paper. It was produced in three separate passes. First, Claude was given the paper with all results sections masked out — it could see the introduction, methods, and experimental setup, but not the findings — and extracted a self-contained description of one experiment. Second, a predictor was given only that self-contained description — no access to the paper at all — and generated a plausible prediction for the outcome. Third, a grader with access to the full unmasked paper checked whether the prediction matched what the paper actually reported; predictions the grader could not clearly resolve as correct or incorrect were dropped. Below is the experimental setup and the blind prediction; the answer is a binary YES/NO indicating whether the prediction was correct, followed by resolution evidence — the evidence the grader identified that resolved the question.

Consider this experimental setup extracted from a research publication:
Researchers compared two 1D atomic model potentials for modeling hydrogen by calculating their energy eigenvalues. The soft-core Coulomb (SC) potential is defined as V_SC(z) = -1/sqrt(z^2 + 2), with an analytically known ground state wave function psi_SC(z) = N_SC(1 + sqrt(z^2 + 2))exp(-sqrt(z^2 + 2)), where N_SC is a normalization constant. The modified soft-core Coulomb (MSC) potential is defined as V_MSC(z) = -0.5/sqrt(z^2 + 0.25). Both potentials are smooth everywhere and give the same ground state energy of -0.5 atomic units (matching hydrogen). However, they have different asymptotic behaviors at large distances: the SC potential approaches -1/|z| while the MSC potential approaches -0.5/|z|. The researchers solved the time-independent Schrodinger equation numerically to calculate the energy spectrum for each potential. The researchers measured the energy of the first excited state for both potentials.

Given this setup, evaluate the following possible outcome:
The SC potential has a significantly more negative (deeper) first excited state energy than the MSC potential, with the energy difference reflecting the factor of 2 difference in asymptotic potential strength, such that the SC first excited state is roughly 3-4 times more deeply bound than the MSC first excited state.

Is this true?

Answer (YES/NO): NO